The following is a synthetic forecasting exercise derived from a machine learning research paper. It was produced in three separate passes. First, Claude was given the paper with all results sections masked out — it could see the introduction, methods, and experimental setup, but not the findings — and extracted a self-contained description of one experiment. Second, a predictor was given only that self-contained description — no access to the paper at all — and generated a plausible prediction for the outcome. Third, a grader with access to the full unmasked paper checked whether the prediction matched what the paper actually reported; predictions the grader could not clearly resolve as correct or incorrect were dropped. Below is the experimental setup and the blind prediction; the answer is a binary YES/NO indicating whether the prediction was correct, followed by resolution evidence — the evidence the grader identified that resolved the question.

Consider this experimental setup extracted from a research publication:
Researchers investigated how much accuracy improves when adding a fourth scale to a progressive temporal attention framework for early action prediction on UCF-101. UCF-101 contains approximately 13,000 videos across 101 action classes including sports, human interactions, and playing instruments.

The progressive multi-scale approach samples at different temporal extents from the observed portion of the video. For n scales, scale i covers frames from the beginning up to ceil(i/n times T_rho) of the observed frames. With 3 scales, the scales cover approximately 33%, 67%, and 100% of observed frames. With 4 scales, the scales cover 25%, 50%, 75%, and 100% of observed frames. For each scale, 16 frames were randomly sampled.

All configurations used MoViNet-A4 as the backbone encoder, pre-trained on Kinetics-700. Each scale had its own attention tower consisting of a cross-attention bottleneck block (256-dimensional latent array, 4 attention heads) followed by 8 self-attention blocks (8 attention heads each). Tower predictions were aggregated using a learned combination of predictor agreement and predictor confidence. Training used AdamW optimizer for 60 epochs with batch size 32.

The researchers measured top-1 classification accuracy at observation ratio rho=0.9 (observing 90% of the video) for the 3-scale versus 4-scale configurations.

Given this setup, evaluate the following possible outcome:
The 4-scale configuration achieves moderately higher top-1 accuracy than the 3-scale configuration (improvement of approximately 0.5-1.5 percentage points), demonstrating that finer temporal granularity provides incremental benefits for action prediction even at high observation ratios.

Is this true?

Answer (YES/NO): YES